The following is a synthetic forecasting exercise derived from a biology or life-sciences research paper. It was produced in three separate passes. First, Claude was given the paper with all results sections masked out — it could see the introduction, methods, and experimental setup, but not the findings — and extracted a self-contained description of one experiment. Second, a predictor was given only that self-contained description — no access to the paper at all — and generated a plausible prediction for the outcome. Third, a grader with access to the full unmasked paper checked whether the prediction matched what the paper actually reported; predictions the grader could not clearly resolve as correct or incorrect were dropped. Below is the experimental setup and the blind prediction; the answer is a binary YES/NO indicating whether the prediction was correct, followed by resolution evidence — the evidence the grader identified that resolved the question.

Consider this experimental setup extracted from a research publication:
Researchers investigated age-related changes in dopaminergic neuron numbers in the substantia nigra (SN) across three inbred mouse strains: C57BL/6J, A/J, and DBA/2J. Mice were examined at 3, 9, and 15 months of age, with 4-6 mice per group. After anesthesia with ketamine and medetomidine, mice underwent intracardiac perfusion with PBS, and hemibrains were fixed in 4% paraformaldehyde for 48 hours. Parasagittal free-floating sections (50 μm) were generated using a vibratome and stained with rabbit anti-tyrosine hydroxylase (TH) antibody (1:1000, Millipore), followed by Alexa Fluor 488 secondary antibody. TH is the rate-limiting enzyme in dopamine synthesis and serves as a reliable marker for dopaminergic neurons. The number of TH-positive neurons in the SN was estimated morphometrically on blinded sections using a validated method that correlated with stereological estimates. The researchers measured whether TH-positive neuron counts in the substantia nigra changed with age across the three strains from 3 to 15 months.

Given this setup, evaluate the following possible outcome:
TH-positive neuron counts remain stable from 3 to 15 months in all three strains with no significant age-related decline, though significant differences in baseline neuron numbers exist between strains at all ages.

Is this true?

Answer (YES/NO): NO